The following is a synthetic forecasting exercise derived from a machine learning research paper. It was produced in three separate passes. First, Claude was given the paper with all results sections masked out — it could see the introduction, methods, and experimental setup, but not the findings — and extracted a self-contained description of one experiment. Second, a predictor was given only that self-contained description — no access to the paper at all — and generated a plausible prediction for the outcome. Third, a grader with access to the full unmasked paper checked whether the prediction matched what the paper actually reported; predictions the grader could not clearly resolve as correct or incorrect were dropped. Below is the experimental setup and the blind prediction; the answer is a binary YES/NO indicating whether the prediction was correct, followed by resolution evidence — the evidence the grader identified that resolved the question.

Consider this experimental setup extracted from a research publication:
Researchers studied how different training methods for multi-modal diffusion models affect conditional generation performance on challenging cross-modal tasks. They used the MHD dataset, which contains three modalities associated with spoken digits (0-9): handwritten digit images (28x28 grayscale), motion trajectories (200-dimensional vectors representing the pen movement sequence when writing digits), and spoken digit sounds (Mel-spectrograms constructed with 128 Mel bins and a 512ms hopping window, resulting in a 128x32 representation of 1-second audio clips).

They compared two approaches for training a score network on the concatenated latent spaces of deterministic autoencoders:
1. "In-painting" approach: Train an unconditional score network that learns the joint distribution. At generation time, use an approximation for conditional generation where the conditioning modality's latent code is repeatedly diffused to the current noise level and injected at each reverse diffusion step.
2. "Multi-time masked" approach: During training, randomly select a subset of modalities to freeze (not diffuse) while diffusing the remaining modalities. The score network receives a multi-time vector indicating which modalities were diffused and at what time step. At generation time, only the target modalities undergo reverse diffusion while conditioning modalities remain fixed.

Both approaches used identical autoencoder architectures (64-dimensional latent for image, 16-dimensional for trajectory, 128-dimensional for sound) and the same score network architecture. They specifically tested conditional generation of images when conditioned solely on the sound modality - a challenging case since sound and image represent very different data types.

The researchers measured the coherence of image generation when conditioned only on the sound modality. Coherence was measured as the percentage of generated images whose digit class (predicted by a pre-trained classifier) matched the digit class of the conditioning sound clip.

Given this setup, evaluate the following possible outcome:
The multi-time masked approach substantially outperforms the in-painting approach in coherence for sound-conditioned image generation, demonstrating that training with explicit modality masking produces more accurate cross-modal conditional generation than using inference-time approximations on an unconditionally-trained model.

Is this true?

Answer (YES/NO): YES